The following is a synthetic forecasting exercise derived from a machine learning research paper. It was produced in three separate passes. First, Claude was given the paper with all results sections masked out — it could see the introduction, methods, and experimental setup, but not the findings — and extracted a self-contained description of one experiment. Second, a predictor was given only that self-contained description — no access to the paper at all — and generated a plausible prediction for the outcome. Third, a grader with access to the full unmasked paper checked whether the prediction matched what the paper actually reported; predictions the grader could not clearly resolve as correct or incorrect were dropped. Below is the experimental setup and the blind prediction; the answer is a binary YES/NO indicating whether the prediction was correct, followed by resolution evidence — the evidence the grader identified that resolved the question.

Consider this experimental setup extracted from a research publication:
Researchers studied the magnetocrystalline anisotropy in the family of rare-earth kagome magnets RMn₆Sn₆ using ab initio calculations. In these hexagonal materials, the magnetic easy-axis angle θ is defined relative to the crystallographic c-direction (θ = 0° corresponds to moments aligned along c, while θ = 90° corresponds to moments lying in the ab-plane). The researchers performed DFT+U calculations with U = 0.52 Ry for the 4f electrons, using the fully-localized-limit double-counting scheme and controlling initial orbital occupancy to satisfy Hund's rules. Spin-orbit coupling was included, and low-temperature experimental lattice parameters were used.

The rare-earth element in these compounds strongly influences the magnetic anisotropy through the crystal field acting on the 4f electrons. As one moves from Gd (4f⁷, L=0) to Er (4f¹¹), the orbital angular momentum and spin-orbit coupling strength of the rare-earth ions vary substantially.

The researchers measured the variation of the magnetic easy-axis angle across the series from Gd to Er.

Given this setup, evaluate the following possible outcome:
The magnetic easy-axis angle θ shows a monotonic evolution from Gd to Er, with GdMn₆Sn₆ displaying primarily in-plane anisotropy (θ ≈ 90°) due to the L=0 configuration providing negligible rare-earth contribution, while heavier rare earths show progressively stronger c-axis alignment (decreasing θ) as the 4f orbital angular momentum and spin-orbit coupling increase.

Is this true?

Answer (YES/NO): NO